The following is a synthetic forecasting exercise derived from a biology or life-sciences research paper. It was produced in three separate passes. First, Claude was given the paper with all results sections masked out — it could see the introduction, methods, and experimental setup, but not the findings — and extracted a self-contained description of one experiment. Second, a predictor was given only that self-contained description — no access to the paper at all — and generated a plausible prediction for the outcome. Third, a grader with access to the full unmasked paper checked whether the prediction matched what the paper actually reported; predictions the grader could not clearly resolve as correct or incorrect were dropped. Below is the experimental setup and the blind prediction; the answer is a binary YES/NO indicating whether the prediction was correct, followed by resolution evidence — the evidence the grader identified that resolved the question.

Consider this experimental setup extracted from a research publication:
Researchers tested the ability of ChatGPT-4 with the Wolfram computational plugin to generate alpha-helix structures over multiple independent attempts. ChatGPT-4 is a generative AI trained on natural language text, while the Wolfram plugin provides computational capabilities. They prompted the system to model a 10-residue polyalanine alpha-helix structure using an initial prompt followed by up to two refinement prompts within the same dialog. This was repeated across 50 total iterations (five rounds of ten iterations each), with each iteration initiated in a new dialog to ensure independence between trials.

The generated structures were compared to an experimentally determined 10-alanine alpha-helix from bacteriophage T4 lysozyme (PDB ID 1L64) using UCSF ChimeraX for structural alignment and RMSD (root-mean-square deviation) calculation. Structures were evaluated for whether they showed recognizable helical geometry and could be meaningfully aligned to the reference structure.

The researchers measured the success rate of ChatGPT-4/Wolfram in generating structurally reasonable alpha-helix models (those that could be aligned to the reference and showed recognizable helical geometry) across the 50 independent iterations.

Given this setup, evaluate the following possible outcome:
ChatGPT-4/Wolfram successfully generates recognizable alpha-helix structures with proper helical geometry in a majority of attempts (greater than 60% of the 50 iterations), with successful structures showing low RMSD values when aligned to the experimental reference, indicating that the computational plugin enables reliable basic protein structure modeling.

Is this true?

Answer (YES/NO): YES